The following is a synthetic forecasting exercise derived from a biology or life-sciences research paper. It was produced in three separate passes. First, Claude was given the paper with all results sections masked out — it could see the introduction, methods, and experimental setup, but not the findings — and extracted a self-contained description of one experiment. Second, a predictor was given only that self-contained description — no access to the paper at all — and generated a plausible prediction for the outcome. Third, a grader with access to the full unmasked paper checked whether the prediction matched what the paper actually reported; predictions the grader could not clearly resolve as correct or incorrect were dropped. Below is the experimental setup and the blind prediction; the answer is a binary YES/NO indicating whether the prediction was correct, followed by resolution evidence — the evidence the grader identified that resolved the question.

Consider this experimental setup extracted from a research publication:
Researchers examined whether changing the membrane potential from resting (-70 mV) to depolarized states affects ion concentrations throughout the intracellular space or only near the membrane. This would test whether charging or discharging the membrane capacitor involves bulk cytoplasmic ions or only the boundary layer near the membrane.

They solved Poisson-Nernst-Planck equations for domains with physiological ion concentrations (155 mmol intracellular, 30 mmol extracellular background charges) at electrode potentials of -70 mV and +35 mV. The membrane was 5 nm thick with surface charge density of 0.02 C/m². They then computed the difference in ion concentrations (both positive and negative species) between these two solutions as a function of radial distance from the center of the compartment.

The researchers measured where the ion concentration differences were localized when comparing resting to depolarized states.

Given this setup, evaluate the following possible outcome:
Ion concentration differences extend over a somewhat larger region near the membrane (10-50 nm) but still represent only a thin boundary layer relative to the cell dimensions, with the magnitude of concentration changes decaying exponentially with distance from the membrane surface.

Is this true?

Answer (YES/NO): NO